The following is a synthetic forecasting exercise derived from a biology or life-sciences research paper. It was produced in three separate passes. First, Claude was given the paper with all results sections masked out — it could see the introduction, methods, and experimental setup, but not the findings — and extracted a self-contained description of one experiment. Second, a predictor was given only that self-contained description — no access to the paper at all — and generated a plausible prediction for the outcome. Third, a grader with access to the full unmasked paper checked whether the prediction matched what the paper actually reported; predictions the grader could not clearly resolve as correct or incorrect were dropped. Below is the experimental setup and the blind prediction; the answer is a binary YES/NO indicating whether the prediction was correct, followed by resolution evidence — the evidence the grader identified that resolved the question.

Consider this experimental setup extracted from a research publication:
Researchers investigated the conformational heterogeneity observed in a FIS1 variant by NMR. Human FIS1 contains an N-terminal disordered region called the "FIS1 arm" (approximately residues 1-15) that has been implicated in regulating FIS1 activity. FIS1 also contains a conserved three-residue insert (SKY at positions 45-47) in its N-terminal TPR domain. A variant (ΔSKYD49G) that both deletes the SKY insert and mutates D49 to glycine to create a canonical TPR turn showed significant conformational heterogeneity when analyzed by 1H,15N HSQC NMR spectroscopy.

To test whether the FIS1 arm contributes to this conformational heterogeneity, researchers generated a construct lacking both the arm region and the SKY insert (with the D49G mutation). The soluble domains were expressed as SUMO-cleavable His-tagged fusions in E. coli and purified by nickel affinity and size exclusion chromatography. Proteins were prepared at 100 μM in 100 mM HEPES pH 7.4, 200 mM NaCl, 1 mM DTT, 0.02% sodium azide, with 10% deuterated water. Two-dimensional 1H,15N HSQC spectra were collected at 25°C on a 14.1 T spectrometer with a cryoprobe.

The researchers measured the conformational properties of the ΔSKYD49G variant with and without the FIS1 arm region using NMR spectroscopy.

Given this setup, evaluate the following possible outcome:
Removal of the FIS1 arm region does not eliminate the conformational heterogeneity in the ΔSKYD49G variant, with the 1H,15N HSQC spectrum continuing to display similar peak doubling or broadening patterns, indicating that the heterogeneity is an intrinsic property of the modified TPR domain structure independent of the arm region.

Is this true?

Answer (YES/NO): NO